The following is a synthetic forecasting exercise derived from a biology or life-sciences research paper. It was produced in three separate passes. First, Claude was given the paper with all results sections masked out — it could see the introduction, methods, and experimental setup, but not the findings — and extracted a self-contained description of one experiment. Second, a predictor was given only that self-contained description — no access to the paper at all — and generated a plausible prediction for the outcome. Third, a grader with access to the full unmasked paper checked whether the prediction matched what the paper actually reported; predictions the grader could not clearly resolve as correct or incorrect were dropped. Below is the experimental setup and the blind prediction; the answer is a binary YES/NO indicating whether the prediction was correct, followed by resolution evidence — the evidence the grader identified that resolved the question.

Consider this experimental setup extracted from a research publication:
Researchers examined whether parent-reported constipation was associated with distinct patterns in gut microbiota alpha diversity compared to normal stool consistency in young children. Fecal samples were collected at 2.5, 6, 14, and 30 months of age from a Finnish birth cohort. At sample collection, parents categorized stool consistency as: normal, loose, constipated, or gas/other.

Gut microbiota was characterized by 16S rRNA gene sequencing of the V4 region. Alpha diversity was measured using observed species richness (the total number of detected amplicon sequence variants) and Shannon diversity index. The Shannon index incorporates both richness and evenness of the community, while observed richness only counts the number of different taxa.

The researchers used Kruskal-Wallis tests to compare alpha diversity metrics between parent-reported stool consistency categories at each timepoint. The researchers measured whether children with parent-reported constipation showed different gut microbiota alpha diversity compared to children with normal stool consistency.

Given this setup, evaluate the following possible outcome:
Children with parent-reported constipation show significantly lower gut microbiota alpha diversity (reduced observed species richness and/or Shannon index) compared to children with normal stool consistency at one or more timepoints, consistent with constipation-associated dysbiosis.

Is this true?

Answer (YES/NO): NO